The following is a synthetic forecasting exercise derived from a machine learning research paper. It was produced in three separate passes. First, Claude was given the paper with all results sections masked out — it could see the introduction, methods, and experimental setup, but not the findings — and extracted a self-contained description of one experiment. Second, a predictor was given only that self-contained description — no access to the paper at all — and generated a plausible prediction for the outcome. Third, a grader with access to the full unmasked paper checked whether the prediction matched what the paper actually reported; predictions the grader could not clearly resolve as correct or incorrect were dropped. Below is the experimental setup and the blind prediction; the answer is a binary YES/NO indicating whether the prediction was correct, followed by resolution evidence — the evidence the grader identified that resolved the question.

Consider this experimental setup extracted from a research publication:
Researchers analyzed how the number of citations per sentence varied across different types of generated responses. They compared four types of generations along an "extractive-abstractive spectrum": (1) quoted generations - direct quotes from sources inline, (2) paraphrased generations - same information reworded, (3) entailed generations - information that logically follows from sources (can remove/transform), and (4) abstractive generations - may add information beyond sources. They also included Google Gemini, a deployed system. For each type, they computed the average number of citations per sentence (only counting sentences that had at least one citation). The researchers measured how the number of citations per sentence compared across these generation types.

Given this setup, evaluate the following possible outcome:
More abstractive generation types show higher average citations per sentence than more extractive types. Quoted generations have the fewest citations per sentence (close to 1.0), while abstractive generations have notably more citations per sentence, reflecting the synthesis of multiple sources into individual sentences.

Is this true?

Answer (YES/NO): YES